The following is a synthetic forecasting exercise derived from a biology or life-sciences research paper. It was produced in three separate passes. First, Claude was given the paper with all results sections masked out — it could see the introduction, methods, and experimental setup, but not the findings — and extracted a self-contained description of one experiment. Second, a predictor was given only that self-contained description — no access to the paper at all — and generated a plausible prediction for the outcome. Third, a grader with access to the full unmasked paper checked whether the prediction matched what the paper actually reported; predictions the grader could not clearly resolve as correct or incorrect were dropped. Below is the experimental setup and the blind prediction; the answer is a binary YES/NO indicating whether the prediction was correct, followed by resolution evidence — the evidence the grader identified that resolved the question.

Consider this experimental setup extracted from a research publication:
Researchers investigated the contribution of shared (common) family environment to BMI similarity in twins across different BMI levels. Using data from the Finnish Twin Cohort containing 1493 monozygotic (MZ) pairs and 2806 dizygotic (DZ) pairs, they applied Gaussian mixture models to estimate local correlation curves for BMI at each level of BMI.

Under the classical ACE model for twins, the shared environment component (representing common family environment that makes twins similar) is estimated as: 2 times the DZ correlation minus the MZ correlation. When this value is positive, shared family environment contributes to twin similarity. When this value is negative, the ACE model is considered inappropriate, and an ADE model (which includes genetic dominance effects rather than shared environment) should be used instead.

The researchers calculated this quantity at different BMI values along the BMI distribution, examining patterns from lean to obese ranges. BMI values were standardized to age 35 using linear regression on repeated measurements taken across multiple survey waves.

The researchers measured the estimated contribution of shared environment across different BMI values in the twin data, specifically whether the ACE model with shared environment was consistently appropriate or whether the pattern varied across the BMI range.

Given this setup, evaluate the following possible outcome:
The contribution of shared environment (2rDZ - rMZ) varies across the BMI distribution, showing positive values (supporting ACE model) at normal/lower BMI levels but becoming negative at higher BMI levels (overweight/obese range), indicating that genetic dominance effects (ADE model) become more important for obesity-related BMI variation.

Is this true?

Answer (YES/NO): NO